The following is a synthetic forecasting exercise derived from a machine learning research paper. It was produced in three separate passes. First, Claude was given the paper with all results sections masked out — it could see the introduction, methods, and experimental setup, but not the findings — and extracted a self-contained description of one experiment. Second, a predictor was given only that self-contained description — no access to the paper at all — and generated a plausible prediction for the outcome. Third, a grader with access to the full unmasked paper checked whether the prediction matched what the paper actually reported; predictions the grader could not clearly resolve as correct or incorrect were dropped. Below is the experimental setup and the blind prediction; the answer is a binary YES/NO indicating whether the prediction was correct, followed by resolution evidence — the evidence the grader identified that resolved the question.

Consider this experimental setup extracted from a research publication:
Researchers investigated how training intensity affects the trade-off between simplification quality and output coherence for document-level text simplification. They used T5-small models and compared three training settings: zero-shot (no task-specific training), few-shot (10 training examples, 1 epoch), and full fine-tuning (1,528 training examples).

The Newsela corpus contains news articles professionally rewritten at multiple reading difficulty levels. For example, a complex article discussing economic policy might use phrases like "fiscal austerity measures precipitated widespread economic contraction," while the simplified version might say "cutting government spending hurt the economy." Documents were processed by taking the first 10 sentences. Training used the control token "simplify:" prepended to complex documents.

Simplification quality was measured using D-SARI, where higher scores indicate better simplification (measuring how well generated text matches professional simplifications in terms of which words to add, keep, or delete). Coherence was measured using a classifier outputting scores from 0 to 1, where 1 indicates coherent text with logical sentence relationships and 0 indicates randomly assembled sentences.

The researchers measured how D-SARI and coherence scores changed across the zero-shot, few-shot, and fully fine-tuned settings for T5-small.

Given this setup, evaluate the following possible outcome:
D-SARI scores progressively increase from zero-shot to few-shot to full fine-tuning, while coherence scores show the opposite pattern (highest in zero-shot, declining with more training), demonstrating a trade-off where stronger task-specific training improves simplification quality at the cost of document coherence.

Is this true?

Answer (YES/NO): YES